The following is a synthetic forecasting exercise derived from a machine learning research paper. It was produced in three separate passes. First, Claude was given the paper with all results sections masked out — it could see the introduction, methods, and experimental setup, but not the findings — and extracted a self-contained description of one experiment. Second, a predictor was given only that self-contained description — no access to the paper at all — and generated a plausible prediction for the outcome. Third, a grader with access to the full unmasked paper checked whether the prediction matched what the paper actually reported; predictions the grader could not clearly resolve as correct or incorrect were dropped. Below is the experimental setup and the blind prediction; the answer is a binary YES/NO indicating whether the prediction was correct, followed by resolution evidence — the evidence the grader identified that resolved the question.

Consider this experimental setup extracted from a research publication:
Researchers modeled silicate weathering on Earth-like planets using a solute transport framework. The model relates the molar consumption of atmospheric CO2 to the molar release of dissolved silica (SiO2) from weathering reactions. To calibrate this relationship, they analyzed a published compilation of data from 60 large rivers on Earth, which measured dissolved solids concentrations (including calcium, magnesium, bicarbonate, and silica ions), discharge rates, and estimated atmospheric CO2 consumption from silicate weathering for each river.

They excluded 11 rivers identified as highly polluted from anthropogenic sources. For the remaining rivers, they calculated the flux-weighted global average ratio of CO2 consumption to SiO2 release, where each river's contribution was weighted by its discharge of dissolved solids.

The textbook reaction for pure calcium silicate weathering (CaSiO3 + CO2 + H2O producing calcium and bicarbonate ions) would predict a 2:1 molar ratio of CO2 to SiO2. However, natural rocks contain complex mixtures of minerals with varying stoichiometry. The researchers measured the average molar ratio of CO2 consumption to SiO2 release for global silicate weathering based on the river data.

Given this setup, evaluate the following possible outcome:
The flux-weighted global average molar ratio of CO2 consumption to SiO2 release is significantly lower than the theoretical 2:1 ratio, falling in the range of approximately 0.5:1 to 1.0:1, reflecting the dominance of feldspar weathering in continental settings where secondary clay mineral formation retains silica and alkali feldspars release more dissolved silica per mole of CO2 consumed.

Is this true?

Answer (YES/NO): NO